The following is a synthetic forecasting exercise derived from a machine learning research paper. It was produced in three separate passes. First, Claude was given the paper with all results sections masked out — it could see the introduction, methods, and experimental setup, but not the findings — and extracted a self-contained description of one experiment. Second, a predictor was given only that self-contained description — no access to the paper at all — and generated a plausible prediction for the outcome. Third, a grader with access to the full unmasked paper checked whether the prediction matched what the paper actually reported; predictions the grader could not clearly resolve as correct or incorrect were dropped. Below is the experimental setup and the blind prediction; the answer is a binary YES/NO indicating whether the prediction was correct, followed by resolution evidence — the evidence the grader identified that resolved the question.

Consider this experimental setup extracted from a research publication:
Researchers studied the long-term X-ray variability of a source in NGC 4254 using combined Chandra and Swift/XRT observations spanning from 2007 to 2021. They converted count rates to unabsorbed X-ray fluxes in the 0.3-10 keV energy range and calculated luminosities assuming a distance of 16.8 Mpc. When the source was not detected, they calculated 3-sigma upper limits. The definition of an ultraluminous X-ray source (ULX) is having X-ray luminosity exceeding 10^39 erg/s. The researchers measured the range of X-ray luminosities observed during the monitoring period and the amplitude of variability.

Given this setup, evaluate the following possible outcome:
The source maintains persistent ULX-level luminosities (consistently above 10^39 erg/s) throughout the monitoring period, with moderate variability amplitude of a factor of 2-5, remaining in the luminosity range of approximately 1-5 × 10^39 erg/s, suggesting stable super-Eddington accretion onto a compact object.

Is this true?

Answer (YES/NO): NO